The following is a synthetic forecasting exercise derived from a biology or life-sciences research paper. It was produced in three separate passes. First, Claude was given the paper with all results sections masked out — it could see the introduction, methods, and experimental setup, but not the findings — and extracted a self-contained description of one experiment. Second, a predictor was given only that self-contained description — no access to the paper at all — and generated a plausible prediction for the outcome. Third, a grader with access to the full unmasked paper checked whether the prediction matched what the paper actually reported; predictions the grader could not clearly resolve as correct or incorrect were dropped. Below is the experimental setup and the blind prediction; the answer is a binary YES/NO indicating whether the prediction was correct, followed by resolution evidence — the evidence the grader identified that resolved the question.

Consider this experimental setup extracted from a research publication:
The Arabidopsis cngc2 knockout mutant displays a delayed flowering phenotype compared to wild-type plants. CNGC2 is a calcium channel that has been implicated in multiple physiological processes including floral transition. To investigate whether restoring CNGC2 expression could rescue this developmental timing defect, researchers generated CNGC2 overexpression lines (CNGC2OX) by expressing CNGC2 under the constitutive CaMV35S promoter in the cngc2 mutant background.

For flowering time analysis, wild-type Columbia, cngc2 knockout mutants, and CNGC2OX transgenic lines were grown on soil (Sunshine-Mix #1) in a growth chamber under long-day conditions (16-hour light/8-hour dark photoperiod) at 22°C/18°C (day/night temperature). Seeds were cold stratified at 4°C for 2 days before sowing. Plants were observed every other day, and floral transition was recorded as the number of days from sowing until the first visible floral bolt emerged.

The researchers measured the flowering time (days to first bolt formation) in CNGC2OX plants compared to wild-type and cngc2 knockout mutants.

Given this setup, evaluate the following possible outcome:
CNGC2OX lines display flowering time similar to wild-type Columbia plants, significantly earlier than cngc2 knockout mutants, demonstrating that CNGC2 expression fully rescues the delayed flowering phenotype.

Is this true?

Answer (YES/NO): YES